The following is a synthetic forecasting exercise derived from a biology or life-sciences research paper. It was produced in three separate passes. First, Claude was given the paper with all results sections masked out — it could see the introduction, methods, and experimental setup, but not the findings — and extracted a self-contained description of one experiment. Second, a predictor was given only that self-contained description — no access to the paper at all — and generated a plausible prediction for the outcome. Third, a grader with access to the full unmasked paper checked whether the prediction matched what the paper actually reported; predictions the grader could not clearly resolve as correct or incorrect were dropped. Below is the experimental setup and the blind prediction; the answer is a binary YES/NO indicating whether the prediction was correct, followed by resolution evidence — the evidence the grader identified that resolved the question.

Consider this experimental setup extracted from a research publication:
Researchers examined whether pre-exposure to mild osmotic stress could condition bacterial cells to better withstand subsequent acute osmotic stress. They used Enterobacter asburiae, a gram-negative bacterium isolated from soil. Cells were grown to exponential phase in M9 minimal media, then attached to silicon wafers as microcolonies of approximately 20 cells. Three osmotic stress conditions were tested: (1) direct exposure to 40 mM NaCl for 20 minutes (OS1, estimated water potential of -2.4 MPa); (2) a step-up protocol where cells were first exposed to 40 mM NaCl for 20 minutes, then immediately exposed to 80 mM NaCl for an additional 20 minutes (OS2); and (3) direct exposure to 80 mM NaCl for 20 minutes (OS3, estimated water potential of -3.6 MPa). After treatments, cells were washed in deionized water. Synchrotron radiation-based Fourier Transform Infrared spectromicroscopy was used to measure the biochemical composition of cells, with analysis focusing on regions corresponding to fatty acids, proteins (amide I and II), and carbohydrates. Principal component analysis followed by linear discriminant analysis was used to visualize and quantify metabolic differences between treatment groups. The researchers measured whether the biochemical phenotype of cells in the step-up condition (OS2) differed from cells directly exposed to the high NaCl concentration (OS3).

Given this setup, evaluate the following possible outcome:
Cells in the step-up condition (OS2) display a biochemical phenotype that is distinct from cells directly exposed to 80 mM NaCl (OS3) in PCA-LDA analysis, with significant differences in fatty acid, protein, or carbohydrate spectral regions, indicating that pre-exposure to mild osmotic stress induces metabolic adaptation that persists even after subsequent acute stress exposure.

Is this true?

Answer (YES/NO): YES